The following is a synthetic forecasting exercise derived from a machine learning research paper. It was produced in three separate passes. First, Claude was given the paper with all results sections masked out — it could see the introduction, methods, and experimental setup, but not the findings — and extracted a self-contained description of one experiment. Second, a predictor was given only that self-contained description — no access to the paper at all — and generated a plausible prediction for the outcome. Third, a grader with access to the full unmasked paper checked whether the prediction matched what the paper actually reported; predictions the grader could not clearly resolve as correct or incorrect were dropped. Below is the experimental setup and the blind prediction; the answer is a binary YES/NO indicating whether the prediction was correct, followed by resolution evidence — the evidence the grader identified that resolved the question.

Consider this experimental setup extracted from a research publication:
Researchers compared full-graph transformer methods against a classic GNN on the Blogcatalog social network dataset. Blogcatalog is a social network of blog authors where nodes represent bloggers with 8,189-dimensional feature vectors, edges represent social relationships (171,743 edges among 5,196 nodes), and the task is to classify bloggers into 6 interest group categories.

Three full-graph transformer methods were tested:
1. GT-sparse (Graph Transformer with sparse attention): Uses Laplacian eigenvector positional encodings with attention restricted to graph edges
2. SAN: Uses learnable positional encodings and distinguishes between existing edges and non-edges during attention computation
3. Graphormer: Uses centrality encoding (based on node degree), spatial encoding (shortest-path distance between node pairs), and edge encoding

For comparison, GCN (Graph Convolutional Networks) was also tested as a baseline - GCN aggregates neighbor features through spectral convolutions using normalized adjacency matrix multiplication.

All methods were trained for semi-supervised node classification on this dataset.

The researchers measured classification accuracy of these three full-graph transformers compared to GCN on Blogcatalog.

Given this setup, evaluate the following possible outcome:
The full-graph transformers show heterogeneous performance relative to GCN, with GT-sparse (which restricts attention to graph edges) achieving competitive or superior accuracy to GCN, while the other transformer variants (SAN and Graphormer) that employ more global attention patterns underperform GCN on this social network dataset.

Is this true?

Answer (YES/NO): NO